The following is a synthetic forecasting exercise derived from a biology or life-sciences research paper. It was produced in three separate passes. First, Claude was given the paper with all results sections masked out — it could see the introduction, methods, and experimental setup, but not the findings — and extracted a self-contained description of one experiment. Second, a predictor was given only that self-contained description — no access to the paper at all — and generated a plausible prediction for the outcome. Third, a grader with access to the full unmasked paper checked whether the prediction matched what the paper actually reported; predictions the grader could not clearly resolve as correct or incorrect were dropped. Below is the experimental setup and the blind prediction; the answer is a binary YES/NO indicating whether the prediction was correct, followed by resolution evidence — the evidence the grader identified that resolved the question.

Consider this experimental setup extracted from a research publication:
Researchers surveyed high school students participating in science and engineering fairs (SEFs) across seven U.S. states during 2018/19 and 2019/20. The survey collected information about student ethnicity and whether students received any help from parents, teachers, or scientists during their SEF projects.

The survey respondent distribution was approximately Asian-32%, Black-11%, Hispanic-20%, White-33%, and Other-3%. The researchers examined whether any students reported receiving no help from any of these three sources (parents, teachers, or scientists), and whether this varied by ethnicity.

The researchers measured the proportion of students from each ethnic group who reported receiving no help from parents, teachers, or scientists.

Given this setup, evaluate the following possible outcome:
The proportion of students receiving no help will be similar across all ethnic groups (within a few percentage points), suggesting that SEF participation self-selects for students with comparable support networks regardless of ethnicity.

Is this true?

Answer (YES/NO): NO